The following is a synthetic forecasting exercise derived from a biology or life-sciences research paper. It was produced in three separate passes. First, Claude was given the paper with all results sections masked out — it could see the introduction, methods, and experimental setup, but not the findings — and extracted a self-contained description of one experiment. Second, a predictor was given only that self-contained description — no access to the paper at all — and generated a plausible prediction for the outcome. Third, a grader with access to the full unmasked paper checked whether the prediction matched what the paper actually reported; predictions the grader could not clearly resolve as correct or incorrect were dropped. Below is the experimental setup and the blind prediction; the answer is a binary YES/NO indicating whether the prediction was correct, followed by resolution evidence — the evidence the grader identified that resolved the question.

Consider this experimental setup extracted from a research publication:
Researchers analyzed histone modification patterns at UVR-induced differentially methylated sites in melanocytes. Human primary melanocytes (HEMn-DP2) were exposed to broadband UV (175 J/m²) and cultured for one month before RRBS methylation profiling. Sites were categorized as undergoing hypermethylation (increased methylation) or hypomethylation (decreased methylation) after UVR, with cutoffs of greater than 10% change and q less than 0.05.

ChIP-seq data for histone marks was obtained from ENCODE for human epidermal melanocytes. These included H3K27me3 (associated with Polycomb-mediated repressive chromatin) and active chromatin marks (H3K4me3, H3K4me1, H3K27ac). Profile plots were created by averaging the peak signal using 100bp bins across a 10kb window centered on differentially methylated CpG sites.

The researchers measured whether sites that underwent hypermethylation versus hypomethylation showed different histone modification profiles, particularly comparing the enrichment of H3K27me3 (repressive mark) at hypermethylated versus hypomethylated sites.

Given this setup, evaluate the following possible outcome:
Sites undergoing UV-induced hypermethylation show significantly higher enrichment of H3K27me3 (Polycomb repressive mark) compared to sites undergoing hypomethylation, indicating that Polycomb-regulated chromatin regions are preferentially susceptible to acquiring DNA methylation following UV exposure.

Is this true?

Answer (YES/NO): NO